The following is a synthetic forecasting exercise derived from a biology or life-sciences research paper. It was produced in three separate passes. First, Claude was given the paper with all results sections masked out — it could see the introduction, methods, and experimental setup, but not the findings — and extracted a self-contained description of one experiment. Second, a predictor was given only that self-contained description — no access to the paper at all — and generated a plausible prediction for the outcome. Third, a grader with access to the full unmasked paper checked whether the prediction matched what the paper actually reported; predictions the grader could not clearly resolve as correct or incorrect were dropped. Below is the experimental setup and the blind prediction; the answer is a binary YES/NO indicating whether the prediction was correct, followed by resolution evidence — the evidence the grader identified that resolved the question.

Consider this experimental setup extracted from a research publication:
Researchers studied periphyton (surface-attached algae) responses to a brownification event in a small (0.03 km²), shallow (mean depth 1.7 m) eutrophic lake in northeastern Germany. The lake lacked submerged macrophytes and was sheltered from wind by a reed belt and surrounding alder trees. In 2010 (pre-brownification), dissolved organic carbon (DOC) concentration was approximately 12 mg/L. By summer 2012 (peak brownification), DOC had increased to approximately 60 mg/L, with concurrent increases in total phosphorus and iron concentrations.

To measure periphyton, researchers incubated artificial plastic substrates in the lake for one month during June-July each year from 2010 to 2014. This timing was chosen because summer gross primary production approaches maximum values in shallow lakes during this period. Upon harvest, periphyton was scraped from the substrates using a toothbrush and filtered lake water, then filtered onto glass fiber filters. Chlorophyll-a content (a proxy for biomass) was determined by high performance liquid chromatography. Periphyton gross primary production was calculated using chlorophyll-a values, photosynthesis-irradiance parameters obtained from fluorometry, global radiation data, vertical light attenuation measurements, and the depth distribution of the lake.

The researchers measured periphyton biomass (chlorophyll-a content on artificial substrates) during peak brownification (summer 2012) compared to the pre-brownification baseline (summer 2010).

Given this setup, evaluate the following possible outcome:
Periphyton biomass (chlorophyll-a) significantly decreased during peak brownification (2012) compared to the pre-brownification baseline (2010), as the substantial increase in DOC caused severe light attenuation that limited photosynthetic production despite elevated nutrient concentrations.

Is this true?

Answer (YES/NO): YES